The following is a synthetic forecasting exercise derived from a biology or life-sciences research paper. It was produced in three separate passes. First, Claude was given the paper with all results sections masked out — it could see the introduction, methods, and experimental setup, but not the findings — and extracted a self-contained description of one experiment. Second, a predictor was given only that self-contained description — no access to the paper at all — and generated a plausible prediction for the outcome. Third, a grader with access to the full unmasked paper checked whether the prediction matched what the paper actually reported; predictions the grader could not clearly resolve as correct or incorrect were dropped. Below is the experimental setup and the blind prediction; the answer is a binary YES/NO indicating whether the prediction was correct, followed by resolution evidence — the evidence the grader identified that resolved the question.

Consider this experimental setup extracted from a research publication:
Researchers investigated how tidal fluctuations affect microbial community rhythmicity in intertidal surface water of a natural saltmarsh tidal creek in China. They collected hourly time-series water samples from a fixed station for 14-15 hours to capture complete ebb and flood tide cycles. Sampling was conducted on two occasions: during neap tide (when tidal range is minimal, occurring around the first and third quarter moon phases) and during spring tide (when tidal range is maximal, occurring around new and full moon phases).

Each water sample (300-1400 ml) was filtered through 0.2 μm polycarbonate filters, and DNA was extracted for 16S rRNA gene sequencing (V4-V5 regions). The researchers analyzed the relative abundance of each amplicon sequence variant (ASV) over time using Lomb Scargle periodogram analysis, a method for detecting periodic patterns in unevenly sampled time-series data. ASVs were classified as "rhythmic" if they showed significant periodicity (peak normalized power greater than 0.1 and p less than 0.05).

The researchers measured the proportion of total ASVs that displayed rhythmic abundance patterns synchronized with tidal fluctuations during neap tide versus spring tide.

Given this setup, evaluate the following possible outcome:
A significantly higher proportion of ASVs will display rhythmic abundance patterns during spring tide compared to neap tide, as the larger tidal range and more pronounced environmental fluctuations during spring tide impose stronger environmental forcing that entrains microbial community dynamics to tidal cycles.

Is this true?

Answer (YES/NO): NO